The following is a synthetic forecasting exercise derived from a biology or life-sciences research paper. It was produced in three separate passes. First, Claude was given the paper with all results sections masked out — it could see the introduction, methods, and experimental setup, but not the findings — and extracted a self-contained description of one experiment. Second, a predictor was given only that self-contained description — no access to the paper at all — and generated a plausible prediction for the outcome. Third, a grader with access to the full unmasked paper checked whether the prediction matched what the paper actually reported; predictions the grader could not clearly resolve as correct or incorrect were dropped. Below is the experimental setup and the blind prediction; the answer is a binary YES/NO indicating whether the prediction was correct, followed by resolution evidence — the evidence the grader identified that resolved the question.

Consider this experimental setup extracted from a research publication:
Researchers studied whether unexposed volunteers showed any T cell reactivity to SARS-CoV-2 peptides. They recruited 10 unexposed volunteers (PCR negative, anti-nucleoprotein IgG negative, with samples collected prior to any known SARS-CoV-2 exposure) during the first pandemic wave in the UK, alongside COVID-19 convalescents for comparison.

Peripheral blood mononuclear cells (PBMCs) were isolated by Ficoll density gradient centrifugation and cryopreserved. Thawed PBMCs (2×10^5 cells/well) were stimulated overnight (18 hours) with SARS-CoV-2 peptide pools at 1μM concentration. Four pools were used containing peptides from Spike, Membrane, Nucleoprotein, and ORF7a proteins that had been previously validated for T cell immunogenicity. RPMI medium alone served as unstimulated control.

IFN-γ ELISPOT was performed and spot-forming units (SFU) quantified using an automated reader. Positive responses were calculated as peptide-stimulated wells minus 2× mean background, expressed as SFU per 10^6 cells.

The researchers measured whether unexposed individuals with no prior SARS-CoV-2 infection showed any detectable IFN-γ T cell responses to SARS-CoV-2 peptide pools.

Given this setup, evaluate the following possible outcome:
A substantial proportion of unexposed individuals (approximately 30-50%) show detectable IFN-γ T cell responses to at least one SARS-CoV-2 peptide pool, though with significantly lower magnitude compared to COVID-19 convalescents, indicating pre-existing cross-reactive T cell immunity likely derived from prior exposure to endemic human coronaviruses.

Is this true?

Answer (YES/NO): NO